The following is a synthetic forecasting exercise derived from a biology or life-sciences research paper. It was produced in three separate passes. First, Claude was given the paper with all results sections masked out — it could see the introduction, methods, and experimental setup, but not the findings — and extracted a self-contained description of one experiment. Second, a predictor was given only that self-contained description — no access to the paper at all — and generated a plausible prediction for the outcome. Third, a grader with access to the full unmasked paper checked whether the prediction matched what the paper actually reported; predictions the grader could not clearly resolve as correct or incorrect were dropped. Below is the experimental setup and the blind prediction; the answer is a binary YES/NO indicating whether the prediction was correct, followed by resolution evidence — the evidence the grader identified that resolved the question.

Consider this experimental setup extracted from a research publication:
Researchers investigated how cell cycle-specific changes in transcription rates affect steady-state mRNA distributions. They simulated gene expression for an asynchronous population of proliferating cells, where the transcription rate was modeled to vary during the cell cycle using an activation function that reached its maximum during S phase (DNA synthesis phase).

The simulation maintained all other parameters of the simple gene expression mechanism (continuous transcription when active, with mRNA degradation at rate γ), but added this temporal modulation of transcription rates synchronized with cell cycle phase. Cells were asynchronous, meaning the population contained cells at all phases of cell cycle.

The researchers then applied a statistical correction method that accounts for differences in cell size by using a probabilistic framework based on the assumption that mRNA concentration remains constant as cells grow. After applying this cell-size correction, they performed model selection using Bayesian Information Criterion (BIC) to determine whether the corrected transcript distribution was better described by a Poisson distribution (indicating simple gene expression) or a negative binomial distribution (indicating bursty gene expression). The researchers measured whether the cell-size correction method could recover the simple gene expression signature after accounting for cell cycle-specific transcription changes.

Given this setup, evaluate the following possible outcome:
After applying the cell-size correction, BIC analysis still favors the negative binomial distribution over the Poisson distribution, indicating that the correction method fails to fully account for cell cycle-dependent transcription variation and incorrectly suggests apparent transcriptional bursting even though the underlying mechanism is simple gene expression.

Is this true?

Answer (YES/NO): YES